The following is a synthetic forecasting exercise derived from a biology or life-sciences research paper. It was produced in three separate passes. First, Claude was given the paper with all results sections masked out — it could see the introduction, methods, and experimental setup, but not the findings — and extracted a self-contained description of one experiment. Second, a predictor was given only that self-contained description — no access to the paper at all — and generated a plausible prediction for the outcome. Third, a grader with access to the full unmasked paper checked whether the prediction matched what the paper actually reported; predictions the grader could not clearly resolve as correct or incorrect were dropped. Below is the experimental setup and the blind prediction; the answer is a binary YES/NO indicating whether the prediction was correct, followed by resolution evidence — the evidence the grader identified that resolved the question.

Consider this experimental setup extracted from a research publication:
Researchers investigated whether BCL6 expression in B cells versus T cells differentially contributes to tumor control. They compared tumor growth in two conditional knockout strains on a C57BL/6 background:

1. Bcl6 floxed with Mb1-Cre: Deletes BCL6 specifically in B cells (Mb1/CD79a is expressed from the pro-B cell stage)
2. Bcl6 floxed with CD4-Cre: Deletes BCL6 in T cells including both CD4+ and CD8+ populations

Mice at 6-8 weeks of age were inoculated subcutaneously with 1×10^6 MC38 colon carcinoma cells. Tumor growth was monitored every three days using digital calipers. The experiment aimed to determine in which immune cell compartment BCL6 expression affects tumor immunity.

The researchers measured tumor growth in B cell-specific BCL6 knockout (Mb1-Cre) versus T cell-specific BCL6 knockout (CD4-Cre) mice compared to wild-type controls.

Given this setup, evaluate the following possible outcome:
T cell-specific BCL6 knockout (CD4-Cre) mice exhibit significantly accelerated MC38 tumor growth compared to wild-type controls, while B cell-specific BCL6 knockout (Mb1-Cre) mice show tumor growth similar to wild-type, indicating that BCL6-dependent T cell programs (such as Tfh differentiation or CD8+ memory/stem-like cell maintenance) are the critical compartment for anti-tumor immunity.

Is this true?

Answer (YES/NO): NO